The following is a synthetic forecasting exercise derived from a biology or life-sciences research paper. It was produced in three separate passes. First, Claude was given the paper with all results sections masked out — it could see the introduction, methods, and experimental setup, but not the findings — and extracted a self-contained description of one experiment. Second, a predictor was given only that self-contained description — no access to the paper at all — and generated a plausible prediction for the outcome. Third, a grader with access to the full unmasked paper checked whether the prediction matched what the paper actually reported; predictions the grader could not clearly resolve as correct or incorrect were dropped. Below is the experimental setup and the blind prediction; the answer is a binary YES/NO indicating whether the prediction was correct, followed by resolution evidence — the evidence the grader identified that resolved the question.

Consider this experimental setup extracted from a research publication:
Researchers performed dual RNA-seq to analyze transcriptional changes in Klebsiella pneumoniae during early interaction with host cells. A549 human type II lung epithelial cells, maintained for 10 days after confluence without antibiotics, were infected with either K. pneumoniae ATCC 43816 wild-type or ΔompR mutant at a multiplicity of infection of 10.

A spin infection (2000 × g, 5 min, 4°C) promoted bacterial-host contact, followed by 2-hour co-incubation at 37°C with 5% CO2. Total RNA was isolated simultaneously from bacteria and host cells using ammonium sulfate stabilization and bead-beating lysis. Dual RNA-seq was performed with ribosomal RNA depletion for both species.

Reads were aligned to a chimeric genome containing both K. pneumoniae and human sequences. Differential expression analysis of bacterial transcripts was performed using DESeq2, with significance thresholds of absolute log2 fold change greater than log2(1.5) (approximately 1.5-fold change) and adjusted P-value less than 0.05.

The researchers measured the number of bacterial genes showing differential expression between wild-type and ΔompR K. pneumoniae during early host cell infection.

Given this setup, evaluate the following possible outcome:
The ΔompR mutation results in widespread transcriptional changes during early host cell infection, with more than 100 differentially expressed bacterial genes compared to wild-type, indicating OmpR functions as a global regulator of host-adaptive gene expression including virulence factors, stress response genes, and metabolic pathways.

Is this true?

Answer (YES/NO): NO